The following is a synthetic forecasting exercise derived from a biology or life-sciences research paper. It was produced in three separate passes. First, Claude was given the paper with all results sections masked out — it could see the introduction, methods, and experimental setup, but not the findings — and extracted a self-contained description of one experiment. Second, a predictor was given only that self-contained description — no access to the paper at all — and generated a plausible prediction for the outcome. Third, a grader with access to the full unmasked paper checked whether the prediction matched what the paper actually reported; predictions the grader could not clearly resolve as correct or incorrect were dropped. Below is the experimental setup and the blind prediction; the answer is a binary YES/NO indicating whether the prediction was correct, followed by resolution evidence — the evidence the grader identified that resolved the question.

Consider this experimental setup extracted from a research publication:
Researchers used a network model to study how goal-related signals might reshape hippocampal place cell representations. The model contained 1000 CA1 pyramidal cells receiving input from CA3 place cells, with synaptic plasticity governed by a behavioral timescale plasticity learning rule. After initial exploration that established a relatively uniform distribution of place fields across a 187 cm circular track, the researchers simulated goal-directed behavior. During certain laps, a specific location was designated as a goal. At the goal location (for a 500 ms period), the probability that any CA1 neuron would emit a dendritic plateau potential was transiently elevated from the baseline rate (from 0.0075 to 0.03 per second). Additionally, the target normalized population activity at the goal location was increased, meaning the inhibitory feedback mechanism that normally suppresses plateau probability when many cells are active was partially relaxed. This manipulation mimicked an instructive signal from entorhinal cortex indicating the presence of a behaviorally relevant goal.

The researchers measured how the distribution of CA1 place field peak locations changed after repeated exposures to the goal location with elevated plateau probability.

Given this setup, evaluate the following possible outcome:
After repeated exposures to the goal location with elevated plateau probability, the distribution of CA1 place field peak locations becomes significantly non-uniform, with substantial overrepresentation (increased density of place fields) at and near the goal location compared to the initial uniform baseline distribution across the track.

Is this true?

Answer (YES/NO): YES